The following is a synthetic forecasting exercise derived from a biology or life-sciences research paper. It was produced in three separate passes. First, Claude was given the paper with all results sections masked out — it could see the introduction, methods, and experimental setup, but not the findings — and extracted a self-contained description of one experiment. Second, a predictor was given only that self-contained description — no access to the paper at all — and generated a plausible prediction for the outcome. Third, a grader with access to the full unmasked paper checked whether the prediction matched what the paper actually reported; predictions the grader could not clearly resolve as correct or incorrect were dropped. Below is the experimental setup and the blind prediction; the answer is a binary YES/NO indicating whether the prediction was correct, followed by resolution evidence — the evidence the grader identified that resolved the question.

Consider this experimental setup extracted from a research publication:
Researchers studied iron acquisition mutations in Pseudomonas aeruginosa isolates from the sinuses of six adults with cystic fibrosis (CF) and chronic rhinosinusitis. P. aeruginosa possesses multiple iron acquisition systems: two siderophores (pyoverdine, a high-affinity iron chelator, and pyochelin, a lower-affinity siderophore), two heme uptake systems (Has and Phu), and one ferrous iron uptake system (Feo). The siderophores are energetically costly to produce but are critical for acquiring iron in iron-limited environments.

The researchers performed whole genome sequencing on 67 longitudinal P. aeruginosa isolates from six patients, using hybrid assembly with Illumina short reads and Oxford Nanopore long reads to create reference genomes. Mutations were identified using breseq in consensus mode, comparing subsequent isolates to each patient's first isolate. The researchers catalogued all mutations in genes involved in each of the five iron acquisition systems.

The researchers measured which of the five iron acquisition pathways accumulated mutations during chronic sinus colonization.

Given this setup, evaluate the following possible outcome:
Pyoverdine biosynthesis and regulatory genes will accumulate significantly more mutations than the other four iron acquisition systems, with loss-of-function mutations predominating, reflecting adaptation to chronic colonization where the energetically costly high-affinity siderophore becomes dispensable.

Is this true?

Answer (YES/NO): YES